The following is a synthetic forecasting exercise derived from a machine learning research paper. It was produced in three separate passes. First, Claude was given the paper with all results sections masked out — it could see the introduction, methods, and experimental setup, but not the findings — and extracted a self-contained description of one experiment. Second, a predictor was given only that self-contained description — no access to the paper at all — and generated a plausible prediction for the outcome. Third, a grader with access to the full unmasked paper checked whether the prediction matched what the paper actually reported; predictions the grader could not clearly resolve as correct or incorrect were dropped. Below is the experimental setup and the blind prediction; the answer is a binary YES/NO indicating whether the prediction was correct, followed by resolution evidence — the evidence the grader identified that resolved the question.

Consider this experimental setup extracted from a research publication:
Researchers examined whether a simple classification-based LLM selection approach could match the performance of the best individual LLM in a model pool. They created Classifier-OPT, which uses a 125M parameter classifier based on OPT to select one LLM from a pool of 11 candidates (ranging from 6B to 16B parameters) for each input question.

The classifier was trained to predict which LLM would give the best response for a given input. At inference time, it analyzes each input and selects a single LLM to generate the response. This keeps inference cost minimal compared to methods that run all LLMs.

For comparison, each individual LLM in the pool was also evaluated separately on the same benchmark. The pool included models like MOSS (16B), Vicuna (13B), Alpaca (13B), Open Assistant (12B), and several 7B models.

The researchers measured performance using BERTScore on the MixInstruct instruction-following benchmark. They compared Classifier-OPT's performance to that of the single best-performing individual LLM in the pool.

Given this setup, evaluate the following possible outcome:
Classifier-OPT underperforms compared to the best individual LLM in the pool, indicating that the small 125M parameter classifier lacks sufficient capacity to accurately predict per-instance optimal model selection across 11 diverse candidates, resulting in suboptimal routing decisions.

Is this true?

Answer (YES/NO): YES